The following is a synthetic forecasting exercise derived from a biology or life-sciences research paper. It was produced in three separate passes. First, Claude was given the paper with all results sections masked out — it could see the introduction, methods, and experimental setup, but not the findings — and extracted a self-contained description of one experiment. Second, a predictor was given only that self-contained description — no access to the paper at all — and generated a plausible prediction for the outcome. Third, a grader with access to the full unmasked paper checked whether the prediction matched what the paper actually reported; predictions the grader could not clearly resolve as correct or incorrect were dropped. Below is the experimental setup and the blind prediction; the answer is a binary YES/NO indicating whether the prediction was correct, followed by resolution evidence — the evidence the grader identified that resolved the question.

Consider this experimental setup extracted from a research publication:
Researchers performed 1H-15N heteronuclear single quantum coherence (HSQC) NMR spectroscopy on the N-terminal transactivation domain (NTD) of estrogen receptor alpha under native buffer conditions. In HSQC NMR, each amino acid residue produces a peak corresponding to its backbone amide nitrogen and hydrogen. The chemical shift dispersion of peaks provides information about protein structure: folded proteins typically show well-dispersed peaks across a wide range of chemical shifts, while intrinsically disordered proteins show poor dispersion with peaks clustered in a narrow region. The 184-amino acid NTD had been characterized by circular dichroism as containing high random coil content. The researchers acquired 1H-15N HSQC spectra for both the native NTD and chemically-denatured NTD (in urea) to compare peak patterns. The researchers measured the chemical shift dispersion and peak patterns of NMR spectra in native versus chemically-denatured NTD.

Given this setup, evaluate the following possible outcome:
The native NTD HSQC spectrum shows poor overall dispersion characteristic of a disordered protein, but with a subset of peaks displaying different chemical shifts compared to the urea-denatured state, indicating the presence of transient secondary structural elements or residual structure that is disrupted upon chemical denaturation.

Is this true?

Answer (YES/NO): YES